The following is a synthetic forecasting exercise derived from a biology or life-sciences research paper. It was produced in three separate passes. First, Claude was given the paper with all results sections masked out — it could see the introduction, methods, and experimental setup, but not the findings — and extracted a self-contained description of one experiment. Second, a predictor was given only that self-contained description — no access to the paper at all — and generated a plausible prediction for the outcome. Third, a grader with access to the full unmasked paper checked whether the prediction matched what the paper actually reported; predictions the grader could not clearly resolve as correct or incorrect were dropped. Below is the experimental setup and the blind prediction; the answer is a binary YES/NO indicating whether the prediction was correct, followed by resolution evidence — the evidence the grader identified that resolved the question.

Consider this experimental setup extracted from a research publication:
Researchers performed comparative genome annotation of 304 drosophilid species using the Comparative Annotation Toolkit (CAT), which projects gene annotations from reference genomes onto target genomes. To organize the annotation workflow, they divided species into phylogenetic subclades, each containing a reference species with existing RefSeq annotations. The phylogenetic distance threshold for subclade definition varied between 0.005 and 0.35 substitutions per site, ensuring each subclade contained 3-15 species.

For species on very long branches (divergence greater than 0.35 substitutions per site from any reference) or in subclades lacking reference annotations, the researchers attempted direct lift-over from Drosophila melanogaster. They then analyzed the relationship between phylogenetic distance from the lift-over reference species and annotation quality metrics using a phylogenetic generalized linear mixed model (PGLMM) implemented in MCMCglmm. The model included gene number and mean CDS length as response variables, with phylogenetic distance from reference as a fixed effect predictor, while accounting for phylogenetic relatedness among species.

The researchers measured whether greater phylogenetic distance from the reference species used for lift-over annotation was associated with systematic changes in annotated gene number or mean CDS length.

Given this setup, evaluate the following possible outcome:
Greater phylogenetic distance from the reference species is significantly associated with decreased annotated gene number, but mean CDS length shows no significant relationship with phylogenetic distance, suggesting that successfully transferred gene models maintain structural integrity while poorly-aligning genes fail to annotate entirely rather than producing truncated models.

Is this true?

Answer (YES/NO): NO